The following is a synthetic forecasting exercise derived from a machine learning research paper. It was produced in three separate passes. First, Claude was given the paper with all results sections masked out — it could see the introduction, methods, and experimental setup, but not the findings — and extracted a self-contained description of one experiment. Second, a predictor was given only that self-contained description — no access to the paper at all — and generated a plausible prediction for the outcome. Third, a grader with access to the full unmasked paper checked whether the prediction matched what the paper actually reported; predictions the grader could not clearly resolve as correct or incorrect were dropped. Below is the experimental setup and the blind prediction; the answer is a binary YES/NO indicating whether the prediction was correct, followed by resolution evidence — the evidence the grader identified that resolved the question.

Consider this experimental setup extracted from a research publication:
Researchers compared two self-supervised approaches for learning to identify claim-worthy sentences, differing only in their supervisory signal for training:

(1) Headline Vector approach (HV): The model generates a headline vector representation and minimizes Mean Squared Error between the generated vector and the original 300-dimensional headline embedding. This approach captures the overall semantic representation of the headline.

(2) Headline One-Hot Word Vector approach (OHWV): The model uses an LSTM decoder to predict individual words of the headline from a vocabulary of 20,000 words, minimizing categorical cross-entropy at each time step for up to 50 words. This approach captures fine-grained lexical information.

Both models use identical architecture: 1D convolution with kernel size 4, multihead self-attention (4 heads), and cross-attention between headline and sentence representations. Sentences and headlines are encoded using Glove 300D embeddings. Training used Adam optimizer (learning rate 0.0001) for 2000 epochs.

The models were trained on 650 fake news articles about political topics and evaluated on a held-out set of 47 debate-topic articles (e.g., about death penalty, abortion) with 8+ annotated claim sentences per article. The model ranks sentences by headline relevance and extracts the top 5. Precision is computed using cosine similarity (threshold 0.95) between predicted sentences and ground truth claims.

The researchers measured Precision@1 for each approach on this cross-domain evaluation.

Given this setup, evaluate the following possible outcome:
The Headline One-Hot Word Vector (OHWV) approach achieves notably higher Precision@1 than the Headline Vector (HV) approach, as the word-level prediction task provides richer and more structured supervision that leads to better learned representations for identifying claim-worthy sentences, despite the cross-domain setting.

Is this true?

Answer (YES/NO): NO